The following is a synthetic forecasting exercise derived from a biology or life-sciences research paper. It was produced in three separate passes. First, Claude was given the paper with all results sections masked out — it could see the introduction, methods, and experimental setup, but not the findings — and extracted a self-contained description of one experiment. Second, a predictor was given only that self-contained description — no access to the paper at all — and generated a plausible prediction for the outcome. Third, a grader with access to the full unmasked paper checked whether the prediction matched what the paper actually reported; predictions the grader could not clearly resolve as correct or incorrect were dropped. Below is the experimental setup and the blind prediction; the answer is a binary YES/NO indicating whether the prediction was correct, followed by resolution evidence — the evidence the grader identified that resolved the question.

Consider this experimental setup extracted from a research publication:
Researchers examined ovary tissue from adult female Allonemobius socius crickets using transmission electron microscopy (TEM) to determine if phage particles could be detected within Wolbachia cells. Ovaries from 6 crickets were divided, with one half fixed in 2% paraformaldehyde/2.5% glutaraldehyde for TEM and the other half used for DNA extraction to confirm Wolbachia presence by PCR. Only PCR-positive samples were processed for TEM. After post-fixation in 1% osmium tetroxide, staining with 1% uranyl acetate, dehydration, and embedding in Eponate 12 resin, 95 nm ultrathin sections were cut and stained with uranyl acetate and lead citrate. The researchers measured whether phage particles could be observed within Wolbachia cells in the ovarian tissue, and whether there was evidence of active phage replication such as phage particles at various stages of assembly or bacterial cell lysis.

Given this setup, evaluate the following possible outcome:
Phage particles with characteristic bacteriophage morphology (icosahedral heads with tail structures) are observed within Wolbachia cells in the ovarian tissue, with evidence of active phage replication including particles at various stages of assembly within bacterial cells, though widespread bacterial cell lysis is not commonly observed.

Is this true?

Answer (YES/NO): NO